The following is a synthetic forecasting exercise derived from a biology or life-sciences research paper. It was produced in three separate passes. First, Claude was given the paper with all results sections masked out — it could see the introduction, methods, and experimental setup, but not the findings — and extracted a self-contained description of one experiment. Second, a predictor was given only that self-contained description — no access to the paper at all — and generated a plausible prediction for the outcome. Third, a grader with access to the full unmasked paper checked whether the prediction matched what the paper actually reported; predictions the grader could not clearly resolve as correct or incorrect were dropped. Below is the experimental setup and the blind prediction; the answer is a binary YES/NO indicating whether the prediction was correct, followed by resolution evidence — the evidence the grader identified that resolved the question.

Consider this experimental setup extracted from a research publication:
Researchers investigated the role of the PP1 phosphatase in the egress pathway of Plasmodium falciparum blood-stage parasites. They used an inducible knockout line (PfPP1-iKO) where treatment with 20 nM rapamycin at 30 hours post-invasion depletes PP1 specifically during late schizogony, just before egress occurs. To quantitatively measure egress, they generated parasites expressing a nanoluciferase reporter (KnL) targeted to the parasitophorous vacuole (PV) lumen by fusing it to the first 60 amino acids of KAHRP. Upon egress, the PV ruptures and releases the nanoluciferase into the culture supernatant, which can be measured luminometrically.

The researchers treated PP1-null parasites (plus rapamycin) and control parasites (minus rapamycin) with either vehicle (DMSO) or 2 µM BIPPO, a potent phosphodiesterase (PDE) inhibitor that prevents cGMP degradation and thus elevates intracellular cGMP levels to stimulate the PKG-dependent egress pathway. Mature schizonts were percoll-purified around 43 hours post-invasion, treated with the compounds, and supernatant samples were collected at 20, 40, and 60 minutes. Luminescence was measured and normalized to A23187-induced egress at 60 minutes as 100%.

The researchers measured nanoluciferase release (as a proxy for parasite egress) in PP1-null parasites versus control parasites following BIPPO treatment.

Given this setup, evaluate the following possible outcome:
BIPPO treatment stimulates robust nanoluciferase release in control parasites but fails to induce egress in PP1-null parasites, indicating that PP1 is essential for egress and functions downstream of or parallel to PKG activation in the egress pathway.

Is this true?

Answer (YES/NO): NO